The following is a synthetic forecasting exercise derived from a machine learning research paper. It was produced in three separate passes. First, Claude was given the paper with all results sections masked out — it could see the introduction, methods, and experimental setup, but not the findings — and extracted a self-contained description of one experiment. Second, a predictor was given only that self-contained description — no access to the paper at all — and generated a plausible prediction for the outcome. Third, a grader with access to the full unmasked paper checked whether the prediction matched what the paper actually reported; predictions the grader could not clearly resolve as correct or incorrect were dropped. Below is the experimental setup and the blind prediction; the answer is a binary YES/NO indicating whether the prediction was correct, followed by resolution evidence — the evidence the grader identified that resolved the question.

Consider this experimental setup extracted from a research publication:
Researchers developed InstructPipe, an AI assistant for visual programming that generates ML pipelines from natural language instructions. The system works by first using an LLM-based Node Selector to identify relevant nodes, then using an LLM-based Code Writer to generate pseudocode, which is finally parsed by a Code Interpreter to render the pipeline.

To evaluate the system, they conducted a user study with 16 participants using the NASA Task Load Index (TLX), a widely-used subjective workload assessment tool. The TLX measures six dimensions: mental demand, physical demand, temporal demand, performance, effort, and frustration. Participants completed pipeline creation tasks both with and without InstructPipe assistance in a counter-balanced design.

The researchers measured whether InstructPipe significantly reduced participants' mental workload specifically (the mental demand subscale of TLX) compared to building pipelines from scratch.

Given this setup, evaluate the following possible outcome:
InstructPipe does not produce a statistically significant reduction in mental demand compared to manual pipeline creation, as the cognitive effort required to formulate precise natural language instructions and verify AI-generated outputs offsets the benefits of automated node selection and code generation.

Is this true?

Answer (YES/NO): YES